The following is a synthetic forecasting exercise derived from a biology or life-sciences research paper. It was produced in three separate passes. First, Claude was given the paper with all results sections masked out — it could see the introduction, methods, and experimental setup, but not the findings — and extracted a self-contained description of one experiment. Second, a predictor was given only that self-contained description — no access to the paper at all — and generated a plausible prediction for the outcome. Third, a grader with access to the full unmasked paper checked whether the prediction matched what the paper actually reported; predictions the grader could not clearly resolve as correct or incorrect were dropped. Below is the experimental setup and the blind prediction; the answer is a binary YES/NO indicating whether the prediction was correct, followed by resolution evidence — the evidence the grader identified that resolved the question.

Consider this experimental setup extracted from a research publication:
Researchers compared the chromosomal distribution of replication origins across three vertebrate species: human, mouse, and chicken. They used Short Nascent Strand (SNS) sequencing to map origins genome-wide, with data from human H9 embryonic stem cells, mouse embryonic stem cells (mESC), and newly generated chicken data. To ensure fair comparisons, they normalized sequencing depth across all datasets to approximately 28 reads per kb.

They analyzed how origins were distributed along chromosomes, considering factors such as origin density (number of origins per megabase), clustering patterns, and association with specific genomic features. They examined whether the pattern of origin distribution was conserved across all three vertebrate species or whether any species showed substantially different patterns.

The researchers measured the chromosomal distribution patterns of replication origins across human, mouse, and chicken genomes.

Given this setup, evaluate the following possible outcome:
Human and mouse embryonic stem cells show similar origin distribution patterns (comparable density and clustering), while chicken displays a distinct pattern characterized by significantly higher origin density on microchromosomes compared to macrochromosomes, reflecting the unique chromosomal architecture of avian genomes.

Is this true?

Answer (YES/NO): NO